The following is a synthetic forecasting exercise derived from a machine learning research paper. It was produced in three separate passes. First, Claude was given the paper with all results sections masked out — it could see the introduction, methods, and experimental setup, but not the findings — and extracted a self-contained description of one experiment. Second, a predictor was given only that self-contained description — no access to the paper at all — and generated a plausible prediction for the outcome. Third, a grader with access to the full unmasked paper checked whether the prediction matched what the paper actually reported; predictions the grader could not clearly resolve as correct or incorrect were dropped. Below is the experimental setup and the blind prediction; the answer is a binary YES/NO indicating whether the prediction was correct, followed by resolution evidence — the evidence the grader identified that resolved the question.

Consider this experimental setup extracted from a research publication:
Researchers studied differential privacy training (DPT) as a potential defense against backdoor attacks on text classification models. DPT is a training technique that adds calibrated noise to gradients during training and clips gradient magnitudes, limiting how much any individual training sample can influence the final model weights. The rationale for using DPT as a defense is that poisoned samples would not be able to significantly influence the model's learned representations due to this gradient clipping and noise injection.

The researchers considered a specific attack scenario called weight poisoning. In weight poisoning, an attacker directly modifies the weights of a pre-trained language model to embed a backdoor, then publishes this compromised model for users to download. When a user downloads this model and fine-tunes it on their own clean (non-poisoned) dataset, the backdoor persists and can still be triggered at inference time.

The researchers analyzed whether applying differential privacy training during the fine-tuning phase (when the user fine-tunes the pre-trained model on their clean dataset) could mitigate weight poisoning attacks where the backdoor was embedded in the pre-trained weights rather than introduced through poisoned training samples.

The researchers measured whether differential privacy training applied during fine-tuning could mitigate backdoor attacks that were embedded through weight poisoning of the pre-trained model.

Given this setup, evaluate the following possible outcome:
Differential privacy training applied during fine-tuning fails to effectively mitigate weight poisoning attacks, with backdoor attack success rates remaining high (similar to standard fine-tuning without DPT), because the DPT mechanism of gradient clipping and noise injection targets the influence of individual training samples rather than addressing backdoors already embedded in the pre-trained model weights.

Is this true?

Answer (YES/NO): YES